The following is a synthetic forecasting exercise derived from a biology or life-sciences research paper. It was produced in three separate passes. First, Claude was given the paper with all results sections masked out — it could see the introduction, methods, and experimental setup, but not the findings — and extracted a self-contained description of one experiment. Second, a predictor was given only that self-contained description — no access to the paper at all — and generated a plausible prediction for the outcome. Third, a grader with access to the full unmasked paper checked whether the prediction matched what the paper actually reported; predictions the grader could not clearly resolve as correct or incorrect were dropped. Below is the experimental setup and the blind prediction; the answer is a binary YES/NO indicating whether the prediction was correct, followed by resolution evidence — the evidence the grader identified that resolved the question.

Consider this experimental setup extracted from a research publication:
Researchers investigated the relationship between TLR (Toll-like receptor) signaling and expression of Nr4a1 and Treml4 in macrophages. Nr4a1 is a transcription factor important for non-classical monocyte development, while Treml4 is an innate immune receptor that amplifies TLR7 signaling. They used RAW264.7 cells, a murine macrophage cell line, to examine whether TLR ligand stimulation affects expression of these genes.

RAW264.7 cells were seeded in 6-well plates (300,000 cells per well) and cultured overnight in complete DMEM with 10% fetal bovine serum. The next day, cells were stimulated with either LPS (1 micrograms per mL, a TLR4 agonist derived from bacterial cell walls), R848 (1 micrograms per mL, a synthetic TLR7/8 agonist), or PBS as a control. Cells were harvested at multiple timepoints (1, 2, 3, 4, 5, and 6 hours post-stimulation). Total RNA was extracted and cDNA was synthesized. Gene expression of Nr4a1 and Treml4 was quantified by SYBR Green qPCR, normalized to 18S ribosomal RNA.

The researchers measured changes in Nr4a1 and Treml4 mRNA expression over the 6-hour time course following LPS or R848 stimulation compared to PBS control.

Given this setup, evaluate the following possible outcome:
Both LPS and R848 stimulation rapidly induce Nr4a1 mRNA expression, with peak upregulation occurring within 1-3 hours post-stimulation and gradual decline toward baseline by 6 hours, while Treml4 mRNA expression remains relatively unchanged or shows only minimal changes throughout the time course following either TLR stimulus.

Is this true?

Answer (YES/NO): NO